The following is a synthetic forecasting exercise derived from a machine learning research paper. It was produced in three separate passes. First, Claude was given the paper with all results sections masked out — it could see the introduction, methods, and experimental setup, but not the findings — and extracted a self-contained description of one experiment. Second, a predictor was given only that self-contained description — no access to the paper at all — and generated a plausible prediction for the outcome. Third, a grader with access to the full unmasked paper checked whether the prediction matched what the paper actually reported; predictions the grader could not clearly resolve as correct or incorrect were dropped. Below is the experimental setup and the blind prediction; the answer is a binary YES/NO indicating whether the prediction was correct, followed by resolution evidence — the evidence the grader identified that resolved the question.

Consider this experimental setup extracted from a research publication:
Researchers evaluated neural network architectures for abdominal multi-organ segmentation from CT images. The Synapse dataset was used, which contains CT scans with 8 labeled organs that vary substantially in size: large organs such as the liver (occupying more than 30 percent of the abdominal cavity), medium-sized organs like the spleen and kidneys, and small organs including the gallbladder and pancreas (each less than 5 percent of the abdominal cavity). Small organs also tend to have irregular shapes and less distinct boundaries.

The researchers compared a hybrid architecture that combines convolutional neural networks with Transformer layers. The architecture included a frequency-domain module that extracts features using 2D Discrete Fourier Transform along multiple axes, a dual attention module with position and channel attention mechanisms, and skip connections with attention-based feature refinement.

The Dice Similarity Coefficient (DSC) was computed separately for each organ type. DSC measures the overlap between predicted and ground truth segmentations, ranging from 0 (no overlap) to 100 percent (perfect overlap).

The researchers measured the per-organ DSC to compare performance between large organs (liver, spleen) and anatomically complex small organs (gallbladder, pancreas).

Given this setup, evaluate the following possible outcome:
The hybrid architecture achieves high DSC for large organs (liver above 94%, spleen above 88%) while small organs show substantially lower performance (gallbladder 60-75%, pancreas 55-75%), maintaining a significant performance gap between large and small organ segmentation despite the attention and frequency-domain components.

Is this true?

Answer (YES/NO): YES